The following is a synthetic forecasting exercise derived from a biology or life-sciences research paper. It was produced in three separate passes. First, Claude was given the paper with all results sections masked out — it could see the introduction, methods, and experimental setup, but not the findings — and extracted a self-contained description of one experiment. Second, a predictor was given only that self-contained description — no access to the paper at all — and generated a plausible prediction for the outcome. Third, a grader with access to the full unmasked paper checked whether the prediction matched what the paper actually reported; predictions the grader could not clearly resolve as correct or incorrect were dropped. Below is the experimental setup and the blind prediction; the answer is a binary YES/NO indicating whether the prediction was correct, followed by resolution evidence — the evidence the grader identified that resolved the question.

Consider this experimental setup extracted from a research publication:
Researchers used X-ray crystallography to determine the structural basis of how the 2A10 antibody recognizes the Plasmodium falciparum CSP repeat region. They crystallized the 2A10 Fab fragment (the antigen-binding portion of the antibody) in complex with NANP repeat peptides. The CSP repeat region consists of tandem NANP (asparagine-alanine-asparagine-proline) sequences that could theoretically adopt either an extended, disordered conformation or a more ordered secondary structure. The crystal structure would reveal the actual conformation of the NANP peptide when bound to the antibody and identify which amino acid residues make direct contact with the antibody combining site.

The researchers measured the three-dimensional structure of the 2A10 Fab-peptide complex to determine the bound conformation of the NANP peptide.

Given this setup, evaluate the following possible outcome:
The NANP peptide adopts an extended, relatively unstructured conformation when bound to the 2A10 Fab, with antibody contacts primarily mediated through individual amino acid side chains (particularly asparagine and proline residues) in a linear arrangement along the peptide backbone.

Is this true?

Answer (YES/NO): NO